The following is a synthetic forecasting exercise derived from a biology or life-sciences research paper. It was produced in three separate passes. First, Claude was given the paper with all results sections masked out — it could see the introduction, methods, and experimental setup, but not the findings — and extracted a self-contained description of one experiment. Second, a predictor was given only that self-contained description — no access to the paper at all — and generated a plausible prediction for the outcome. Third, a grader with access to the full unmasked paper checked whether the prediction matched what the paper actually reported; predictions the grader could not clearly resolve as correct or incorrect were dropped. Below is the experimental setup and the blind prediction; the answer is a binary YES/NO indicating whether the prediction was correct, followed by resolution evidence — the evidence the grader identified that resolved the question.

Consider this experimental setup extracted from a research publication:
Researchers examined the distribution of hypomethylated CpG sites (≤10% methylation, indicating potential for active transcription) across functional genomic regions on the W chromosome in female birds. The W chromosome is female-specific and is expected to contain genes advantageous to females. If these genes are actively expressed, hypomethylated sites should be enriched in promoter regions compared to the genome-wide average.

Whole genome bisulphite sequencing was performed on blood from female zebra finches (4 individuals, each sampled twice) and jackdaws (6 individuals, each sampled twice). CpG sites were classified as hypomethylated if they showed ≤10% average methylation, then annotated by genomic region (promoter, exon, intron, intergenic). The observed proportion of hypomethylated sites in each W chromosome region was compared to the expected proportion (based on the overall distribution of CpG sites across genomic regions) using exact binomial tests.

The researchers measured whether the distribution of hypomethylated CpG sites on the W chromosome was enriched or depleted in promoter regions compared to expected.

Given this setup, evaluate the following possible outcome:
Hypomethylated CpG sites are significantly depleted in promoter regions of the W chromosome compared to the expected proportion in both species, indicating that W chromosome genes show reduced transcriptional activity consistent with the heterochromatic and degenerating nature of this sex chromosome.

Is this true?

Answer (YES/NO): NO